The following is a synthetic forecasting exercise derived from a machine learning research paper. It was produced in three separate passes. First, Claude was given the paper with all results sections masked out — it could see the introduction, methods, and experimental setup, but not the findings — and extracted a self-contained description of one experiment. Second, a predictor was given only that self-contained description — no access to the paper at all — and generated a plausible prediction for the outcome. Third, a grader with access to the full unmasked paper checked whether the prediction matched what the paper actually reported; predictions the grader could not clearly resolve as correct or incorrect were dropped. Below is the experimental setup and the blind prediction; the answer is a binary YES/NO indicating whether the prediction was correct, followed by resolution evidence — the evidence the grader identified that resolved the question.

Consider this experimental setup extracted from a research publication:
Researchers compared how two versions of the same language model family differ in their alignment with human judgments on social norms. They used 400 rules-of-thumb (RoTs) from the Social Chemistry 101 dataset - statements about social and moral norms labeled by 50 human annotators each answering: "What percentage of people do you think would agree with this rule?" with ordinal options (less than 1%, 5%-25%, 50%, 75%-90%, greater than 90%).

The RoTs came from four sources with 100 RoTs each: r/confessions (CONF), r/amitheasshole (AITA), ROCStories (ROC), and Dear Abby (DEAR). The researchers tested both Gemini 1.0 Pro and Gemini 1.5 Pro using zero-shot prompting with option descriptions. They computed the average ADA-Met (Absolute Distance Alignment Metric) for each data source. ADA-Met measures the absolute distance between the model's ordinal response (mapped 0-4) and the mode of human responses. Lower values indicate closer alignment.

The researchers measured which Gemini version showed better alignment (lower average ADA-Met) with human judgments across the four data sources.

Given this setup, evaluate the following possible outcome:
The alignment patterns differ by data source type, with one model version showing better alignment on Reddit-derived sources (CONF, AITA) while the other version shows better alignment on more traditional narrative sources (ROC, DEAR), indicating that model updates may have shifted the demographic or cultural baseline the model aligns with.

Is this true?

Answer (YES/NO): NO